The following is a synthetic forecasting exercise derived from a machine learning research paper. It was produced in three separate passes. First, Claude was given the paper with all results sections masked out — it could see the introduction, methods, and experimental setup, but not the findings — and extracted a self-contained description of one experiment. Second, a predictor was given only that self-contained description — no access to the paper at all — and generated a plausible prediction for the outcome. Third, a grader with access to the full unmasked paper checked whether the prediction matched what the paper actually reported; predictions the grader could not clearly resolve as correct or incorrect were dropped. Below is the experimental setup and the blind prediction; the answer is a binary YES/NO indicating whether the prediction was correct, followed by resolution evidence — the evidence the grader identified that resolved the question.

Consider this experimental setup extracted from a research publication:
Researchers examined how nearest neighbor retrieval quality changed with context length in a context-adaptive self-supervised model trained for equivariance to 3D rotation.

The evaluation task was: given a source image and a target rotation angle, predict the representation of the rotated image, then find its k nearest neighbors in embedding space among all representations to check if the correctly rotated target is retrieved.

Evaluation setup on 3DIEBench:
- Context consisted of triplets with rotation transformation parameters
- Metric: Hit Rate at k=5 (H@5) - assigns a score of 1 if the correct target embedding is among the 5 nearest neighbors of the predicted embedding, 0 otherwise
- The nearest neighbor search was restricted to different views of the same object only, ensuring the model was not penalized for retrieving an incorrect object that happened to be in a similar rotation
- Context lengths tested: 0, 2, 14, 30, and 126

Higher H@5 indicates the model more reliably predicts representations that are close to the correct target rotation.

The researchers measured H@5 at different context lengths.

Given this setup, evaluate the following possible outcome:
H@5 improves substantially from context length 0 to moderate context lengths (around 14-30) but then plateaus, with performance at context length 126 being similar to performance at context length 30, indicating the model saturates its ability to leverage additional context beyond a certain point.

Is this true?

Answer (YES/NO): NO